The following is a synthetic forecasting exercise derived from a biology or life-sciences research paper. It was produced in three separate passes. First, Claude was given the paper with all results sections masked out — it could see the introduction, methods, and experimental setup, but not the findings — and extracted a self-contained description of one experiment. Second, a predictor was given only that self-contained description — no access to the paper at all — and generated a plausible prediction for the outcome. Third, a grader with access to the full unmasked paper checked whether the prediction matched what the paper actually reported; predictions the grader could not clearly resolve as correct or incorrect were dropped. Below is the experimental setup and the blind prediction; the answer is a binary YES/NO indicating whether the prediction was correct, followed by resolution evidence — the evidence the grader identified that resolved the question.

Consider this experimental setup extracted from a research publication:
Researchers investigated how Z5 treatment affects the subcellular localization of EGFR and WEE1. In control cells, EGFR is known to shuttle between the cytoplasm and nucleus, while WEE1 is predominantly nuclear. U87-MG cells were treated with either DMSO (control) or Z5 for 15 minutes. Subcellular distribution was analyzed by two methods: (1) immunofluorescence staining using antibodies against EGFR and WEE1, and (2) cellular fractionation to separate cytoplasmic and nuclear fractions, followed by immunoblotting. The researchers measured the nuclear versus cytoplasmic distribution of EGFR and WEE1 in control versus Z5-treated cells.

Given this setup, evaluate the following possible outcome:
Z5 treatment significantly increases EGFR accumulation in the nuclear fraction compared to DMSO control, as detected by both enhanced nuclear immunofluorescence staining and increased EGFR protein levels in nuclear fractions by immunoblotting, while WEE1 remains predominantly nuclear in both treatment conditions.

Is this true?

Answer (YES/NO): NO